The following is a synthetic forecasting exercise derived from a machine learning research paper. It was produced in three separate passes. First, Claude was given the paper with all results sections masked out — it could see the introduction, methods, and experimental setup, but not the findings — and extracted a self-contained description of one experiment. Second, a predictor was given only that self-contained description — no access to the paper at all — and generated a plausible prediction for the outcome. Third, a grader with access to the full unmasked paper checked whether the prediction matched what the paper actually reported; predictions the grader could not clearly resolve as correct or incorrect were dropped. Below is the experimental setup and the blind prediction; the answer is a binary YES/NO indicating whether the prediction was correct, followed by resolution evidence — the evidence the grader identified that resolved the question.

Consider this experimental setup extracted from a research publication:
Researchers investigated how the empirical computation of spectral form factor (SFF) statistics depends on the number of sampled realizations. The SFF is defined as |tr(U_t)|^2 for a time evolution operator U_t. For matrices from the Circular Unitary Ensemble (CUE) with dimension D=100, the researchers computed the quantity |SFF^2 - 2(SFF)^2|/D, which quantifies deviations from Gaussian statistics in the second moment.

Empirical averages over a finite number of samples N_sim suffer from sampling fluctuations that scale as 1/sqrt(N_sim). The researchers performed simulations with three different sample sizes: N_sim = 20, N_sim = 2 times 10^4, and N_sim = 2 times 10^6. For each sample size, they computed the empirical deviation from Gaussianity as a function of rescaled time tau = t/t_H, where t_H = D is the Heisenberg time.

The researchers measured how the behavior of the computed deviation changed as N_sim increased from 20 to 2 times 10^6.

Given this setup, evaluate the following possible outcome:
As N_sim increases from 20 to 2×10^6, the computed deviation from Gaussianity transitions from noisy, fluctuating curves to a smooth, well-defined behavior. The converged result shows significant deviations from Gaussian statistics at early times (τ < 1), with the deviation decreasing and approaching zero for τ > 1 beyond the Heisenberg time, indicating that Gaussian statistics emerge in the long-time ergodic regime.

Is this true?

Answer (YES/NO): NO